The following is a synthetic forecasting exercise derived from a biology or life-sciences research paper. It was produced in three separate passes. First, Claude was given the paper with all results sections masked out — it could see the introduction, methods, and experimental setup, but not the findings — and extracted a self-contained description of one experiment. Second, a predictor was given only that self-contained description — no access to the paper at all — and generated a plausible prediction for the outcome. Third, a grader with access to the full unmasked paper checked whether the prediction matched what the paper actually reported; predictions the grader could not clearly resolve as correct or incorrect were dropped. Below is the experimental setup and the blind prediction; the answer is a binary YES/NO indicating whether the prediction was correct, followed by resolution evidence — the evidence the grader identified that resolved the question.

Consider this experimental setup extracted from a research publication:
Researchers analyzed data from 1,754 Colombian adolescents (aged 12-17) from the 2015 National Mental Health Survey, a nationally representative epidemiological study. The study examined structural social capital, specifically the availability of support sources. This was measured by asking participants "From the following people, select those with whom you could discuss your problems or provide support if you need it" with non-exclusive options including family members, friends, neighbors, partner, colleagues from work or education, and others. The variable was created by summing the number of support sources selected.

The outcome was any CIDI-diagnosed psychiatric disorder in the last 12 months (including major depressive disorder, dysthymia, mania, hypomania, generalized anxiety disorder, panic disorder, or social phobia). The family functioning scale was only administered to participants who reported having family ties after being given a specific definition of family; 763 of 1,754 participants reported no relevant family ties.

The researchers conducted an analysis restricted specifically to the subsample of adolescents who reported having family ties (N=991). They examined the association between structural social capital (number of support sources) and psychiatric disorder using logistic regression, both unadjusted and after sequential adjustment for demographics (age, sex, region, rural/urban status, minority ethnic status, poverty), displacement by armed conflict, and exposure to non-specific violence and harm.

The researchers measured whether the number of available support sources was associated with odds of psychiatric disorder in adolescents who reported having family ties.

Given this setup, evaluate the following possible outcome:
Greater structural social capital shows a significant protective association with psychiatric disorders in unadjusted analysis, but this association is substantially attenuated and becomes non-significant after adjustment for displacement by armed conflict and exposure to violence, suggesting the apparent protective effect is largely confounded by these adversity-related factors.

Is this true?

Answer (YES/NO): NO